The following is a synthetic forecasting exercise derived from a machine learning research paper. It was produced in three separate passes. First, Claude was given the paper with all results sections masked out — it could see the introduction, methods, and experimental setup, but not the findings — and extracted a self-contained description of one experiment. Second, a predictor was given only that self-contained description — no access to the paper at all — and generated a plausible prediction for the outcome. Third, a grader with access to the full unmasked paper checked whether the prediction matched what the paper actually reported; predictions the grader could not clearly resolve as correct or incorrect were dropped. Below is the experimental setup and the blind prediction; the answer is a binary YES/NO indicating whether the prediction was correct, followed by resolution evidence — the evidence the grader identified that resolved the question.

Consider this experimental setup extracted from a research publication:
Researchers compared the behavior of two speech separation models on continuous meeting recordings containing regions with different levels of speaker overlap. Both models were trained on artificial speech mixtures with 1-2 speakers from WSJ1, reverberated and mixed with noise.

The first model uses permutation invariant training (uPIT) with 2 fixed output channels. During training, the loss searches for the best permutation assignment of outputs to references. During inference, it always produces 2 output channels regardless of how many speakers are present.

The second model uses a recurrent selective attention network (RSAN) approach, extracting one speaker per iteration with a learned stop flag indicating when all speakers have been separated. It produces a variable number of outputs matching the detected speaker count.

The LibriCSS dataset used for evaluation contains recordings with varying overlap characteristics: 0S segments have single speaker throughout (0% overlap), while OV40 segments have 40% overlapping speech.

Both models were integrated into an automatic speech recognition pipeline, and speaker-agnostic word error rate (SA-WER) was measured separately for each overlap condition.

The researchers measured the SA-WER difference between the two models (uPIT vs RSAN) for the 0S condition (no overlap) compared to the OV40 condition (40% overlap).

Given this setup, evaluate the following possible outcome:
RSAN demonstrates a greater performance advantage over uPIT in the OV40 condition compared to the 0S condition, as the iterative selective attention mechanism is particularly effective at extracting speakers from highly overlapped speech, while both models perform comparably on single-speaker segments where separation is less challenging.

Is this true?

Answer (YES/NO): NO